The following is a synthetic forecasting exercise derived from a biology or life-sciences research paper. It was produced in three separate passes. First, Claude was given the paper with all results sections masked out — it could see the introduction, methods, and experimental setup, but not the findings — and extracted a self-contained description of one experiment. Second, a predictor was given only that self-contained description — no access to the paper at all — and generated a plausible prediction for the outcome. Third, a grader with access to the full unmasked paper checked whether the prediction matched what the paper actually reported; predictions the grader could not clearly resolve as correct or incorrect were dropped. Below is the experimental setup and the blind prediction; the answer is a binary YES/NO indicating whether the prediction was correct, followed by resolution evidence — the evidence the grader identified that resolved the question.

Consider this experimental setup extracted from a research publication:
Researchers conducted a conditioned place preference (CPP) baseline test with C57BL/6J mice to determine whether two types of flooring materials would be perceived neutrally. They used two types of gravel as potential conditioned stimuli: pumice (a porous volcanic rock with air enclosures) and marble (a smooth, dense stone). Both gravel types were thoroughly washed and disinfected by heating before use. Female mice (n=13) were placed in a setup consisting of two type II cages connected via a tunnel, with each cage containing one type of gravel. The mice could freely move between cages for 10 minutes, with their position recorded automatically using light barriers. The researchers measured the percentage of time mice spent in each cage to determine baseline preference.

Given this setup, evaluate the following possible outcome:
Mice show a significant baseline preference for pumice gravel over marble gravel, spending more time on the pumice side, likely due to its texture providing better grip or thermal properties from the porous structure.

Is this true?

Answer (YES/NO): YES